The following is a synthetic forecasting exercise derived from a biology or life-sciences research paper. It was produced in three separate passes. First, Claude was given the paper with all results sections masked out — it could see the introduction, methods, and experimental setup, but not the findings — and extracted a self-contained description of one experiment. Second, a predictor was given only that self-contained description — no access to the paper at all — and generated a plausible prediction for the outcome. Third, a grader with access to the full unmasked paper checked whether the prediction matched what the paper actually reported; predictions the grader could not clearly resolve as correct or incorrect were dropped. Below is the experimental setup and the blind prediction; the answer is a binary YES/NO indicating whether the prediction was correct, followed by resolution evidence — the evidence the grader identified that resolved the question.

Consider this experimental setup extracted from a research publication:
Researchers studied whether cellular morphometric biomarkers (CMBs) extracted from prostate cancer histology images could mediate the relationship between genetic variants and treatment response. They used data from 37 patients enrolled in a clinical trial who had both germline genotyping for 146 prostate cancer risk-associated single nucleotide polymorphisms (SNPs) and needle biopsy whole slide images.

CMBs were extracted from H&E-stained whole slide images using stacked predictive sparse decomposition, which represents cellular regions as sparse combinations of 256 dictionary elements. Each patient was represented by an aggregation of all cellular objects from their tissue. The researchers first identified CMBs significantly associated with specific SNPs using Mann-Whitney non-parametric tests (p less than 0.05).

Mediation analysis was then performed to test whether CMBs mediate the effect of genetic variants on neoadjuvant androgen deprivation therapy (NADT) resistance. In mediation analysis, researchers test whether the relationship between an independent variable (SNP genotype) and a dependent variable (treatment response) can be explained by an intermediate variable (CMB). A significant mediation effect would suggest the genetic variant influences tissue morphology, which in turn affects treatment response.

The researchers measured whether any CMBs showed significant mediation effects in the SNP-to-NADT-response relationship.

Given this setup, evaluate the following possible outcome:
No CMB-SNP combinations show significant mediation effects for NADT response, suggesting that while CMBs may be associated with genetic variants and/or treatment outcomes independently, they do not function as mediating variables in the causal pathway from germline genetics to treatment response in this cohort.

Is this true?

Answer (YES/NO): NO